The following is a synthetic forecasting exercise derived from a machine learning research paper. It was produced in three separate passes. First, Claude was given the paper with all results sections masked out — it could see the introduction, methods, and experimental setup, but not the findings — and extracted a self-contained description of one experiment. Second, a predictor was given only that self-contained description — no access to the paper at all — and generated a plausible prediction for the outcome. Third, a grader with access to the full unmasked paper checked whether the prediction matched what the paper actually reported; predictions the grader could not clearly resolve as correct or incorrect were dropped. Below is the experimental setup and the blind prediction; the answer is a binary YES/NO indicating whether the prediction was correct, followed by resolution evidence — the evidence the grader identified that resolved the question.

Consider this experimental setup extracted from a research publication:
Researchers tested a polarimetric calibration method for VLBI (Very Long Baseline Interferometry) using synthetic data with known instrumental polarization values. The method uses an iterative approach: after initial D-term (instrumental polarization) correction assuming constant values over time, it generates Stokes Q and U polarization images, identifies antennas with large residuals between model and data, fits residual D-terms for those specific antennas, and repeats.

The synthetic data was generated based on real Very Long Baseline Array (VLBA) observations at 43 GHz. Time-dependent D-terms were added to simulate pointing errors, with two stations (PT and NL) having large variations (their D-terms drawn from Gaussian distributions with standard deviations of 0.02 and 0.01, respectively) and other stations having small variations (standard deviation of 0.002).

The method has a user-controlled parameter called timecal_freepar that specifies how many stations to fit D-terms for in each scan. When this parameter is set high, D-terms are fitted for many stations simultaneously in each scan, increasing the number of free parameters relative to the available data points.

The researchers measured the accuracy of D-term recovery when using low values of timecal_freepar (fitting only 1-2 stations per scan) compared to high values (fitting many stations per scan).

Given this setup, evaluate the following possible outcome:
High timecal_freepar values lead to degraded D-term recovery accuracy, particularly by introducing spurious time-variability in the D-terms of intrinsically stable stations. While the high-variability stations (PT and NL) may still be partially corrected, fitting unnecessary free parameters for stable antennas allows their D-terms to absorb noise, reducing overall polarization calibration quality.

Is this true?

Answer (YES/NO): YES